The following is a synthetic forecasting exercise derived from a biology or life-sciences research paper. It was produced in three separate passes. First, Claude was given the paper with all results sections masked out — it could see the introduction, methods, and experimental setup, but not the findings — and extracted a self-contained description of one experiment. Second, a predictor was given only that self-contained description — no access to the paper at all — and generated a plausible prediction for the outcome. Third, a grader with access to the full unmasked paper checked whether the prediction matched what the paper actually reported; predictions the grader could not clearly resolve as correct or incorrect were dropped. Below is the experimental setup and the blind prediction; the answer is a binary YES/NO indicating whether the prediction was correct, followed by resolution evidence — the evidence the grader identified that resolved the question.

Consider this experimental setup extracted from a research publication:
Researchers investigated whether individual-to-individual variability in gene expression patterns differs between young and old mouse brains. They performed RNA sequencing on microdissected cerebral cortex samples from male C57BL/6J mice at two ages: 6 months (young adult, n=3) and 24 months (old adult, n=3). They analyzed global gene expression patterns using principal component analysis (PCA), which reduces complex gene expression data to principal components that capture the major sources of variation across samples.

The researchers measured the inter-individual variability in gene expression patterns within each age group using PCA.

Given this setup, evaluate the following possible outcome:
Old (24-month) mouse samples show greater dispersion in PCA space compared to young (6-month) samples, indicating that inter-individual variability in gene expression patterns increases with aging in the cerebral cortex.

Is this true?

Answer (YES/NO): YES